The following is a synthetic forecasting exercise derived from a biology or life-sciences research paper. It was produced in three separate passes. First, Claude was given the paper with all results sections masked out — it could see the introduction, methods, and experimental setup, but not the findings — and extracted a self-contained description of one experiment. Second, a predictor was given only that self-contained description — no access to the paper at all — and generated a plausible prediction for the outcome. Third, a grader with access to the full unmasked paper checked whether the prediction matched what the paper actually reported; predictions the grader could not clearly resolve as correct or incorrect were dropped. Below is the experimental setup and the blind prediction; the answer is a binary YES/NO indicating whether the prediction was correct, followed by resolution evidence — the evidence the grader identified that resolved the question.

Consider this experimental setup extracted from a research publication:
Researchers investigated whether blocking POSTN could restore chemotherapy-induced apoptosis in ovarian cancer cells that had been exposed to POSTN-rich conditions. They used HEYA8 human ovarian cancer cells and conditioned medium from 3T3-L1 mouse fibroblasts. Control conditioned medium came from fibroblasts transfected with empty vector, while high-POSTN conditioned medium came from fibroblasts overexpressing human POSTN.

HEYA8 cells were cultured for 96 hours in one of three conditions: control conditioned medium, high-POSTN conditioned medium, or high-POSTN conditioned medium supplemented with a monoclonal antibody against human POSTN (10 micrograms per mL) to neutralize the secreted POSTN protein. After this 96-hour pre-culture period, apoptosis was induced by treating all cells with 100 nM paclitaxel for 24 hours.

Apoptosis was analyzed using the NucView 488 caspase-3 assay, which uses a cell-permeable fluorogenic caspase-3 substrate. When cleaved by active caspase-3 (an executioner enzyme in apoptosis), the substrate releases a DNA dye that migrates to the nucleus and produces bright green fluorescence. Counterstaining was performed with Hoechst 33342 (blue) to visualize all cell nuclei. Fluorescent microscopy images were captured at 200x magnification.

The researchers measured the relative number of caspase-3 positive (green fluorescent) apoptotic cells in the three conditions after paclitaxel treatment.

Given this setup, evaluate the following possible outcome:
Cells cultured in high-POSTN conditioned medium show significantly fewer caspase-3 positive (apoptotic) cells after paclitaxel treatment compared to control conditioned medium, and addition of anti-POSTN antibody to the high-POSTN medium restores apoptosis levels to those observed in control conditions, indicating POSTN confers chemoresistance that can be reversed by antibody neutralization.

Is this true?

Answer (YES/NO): NO